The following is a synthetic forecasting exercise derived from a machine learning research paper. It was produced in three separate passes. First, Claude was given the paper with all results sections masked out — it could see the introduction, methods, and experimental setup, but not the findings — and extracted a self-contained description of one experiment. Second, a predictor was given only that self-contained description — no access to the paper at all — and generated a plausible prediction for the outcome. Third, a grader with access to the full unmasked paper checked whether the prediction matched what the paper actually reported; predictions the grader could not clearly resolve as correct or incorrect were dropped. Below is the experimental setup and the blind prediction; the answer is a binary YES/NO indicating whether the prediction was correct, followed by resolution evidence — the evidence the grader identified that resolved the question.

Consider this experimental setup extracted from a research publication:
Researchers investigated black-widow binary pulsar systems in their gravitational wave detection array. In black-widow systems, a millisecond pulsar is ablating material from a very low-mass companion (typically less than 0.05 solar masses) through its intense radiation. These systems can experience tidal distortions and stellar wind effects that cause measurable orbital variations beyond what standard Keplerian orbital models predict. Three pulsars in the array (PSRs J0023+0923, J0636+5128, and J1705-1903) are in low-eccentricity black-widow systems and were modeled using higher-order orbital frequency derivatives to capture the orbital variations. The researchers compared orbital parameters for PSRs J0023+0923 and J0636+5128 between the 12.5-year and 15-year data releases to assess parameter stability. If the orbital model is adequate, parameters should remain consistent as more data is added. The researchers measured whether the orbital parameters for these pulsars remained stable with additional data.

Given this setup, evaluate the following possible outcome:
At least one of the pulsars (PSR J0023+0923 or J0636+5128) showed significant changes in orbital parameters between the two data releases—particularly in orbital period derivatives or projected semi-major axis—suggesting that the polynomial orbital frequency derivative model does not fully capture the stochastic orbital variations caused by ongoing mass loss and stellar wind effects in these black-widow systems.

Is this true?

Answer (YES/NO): NO